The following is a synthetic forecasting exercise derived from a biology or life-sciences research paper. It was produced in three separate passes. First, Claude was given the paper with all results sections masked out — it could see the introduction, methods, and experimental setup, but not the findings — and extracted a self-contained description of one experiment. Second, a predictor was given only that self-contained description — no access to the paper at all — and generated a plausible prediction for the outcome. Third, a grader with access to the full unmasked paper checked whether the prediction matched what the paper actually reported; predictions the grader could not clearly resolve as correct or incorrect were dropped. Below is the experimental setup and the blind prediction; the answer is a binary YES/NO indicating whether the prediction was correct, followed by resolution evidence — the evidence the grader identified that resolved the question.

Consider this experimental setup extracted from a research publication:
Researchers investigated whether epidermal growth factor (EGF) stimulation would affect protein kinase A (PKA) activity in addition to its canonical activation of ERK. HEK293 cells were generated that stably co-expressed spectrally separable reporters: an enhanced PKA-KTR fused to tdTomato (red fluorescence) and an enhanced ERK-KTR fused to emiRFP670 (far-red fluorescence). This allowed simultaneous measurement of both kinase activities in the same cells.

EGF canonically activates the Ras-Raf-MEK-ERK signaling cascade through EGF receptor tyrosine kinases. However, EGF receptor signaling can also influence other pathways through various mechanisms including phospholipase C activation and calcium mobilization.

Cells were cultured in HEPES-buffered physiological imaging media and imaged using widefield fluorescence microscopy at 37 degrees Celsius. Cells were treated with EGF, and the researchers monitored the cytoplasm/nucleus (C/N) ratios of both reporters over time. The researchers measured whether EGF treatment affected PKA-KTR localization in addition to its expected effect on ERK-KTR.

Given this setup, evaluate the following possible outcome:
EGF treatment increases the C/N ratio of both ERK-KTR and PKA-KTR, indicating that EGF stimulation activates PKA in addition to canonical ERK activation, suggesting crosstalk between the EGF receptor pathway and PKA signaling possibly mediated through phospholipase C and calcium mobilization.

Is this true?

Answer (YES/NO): YES